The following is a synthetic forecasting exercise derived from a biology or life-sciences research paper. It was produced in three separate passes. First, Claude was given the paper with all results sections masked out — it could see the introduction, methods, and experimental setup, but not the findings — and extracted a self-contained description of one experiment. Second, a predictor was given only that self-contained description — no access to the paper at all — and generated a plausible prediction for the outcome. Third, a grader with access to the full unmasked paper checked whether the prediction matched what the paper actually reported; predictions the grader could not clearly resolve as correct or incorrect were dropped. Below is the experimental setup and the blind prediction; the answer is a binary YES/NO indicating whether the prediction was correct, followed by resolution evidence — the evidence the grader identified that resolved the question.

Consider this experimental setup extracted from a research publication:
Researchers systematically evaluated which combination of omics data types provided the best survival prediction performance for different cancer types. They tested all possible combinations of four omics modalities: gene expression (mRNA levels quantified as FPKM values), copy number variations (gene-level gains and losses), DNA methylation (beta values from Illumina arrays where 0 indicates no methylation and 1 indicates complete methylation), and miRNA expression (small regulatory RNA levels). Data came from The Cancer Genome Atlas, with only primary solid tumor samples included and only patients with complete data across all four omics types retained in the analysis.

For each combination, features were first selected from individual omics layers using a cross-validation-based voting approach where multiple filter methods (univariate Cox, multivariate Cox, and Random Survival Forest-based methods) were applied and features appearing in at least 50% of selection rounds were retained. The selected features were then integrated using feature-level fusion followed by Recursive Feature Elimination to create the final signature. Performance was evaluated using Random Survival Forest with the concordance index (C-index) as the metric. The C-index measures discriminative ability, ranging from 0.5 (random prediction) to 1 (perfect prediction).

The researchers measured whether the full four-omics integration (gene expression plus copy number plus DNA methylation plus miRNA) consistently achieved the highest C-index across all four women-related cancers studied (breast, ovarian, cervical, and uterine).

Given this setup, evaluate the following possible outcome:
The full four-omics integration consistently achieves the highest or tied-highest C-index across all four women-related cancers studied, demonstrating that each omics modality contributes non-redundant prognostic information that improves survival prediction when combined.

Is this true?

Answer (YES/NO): NO